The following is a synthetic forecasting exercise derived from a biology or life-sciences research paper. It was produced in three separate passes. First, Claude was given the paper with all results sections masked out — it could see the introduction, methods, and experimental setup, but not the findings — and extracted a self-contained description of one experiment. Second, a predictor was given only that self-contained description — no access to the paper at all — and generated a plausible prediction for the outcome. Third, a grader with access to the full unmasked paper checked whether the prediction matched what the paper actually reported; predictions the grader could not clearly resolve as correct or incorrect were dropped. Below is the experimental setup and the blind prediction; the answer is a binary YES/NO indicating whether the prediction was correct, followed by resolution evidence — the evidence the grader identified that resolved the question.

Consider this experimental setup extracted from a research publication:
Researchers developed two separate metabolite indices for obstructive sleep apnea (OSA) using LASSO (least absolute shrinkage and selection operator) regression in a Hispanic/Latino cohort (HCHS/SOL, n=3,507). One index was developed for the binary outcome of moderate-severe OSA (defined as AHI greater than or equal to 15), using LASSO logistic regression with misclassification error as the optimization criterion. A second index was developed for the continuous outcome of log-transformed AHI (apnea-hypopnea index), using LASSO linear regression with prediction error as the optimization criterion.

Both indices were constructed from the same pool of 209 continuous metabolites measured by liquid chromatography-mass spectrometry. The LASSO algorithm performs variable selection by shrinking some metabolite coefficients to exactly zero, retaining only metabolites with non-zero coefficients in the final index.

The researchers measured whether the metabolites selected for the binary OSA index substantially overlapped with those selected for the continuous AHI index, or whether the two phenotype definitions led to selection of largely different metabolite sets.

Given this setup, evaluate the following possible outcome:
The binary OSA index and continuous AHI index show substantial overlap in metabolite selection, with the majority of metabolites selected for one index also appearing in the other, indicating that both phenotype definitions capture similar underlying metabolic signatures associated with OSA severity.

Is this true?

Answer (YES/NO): YES